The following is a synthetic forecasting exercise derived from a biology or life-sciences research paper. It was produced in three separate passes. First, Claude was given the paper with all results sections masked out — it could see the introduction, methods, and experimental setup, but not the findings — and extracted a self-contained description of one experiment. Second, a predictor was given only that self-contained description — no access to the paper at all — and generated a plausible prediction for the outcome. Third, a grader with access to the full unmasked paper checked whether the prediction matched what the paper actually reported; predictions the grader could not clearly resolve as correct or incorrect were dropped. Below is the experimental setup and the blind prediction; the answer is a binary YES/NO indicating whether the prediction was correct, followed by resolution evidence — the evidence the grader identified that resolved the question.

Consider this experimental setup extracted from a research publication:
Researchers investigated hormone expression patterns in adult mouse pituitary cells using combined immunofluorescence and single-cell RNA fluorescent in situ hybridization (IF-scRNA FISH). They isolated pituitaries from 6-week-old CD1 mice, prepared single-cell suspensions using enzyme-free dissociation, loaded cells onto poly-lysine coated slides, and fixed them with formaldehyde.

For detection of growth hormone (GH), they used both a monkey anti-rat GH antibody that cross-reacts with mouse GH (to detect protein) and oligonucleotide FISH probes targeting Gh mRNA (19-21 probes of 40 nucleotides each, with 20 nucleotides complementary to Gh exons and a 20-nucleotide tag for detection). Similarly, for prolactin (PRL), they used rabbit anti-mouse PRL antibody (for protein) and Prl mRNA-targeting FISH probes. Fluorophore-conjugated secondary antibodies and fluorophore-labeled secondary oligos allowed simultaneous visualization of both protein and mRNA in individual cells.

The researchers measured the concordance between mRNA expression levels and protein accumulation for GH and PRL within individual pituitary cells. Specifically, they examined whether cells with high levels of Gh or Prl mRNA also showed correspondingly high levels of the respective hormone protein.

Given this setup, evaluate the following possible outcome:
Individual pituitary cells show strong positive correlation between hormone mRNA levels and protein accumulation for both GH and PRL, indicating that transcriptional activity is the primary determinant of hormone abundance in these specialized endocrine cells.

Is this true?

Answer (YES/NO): YES